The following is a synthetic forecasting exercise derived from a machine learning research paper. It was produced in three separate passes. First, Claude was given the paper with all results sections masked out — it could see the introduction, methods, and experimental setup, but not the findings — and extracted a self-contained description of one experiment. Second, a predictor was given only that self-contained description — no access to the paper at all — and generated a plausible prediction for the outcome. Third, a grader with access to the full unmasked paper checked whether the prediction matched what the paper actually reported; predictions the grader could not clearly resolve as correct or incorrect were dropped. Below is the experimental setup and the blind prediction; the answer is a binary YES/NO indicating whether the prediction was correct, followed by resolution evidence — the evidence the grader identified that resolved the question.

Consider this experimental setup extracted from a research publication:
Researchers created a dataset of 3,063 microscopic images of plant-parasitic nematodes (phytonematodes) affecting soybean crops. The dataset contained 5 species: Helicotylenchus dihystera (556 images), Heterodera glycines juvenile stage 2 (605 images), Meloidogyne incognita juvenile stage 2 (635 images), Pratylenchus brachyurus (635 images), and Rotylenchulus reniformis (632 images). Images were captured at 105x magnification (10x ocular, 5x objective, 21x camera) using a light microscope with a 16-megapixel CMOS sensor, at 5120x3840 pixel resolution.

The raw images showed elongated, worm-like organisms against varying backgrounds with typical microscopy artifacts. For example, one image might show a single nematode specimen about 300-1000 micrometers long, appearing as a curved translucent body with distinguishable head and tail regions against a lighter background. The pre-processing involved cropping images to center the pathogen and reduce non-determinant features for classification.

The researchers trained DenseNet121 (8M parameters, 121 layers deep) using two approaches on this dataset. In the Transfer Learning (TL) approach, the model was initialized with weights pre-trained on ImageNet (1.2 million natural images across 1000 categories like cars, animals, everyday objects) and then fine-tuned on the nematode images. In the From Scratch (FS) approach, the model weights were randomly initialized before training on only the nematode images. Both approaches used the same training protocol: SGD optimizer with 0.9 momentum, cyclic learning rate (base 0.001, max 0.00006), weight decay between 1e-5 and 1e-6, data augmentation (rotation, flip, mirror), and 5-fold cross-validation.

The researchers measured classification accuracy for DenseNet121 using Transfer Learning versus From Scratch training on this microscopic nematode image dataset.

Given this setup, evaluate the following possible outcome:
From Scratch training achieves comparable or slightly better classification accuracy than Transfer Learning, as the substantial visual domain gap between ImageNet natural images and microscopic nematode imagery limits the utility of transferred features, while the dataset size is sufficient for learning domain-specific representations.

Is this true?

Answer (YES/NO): NO